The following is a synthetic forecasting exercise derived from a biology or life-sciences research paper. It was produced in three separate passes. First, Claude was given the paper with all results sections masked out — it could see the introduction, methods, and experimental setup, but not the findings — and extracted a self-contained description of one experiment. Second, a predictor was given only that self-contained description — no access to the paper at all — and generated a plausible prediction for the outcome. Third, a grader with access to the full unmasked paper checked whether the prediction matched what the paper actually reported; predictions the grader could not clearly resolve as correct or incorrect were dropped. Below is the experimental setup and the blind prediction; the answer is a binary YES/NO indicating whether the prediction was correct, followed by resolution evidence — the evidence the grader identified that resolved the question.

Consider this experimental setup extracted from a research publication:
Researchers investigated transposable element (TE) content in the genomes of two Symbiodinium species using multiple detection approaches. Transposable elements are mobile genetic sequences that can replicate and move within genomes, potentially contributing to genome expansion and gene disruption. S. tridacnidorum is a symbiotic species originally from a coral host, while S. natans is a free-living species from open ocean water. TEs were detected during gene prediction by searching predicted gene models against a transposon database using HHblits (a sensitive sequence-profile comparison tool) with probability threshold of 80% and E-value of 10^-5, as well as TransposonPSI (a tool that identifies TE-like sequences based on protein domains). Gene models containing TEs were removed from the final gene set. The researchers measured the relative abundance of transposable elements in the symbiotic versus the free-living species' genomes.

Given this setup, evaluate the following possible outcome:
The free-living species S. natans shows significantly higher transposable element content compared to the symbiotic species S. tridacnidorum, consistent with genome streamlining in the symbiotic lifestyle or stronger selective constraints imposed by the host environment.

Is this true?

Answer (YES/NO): NO